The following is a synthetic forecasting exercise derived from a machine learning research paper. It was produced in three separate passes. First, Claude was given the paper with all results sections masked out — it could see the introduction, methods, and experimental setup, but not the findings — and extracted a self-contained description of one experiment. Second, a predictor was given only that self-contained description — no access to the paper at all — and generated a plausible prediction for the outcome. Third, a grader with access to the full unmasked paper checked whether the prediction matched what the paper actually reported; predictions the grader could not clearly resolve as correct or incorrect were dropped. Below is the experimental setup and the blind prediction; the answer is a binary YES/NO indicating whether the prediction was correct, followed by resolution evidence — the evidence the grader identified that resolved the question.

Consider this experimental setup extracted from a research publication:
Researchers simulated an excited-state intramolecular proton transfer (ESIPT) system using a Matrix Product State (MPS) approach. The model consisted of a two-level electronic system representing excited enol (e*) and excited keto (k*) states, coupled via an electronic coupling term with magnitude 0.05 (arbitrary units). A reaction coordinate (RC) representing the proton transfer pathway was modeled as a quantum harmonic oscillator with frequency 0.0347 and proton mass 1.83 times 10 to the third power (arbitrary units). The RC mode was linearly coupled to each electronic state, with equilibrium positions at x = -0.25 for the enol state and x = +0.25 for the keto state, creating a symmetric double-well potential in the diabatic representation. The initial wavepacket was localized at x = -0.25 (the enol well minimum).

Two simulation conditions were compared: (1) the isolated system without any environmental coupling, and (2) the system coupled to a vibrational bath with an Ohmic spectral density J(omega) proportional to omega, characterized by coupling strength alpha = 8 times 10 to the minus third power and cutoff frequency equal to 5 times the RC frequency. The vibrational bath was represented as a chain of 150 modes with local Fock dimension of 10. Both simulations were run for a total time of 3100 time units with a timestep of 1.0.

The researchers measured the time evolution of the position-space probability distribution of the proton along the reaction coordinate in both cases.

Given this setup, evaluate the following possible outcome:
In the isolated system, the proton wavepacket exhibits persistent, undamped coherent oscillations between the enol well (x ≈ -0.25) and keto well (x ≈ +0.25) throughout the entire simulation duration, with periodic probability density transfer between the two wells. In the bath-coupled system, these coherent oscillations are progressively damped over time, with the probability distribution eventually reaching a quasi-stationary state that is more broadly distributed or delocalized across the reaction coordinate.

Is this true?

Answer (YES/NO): YES